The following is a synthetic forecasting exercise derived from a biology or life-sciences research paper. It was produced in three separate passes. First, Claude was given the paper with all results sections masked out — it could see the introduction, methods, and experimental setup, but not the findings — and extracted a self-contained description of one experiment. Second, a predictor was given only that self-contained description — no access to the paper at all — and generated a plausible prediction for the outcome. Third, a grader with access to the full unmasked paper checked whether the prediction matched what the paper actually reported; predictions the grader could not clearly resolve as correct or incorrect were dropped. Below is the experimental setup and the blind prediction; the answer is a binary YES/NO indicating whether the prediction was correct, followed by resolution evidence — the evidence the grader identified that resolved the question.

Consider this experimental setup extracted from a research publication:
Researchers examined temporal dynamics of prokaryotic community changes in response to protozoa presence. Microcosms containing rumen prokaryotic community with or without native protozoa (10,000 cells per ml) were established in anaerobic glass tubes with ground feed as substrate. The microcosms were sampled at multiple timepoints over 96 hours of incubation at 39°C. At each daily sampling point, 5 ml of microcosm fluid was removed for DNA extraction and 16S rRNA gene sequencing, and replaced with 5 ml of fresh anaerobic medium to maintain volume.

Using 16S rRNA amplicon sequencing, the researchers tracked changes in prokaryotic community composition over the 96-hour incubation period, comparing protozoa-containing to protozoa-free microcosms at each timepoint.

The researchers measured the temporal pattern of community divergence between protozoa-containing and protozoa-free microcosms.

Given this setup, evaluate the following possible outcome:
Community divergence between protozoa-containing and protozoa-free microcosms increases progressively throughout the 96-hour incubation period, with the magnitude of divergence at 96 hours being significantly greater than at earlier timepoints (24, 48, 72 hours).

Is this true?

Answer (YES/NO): NO